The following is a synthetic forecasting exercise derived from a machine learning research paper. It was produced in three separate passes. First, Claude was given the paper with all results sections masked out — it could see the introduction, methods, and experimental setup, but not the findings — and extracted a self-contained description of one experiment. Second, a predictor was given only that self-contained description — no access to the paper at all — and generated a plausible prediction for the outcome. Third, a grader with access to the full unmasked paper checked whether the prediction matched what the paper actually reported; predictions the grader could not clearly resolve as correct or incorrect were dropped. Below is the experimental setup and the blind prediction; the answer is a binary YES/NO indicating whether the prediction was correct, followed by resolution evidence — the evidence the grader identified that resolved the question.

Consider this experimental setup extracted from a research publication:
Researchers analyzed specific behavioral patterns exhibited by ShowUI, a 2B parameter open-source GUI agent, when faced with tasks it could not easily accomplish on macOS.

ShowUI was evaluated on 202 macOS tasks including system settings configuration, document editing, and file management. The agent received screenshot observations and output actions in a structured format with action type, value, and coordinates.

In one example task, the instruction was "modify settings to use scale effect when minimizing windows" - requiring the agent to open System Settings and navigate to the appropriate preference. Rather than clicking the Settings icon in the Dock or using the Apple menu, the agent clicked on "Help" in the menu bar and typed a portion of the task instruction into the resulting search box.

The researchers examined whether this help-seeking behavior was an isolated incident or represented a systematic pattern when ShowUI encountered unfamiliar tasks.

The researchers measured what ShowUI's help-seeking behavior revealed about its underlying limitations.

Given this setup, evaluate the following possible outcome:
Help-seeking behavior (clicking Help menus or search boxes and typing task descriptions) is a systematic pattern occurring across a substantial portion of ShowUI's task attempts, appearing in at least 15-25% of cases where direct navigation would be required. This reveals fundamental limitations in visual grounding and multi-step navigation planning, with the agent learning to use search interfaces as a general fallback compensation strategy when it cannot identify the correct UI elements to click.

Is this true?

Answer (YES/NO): NO